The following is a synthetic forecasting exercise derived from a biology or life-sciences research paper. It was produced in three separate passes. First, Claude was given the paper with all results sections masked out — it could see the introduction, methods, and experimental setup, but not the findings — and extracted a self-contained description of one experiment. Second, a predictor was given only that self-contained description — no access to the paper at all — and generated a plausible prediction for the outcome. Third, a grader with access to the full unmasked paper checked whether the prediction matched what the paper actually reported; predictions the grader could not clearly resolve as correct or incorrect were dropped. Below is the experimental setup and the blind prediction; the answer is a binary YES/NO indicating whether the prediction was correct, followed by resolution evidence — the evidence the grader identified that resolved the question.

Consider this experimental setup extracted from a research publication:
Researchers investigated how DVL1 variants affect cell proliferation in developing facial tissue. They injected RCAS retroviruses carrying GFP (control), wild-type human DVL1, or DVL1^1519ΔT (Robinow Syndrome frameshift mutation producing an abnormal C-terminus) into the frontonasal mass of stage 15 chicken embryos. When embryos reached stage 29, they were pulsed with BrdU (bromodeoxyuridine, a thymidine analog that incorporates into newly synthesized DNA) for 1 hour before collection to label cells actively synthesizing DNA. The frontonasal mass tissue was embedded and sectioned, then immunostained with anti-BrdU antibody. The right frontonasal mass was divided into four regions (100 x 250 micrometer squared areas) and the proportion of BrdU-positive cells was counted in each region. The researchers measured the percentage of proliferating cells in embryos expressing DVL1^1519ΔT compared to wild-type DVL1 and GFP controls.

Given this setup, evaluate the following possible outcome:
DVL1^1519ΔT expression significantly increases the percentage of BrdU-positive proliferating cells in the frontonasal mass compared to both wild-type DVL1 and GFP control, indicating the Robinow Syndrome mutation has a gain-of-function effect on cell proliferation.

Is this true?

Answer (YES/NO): NO